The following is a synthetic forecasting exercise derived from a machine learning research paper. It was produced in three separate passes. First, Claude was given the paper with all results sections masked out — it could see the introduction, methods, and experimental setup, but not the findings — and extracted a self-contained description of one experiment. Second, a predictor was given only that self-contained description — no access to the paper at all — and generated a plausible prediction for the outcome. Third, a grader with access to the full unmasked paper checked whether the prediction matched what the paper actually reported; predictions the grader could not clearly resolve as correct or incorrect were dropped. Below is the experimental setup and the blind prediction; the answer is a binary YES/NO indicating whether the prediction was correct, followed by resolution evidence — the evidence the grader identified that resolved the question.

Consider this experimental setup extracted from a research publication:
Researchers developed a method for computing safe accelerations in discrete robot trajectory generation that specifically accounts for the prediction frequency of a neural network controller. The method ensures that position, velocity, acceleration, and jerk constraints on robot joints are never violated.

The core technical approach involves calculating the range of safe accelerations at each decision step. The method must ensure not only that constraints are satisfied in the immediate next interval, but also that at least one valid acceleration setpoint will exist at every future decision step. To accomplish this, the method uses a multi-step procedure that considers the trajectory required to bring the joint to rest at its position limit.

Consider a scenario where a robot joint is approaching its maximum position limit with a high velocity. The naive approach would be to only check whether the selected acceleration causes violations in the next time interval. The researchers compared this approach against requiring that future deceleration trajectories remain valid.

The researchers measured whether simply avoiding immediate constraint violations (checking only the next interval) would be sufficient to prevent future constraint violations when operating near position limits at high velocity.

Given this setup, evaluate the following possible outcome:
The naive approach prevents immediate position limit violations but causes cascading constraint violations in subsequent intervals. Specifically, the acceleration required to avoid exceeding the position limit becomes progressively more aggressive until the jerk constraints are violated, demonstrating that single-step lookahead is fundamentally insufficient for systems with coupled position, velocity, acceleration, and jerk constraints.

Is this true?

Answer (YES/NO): NO